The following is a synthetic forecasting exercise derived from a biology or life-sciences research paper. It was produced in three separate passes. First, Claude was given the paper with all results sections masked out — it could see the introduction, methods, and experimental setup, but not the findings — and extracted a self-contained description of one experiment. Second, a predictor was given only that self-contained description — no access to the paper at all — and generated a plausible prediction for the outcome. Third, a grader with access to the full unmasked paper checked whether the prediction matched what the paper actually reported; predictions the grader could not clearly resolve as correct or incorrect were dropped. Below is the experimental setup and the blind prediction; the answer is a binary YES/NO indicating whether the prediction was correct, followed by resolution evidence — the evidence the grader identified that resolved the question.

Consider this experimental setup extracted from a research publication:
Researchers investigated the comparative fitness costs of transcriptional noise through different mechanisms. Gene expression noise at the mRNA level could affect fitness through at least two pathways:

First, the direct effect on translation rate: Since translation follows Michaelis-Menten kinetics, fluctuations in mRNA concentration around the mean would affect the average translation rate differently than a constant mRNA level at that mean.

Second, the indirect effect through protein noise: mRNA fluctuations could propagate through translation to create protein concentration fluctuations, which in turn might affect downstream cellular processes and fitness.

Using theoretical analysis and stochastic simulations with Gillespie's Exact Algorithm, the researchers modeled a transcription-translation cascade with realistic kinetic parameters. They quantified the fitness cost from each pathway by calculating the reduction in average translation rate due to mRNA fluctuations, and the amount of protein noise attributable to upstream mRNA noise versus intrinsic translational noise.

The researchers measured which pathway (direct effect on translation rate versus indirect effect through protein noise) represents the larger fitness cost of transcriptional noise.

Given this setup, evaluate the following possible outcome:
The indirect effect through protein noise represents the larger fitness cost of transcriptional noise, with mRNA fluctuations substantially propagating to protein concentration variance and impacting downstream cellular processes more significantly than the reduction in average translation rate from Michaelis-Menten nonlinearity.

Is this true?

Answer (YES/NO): NO